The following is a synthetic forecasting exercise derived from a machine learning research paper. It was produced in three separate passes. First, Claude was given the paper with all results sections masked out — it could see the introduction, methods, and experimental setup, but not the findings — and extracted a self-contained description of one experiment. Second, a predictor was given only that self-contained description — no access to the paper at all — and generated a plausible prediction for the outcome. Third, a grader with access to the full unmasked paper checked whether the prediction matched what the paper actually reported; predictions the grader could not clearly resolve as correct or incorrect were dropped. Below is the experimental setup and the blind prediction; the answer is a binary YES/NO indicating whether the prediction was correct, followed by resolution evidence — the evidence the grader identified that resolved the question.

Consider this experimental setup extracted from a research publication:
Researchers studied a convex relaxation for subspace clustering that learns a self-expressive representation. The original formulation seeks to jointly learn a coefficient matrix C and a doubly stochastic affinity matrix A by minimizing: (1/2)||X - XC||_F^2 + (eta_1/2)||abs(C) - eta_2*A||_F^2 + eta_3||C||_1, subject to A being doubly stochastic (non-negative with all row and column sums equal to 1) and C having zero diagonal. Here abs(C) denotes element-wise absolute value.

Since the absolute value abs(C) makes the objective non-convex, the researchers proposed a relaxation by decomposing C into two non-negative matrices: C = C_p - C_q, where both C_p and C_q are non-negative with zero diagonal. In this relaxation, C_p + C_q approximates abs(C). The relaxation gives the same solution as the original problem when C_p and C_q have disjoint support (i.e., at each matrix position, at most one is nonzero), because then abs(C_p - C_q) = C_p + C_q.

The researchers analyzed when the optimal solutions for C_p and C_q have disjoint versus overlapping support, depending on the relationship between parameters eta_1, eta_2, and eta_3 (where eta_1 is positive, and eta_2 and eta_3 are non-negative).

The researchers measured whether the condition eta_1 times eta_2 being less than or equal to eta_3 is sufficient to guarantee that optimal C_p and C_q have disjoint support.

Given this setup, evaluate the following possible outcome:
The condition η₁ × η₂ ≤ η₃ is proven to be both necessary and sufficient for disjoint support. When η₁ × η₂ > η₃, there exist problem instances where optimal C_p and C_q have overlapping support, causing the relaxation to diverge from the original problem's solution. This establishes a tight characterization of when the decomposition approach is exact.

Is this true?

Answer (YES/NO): NO